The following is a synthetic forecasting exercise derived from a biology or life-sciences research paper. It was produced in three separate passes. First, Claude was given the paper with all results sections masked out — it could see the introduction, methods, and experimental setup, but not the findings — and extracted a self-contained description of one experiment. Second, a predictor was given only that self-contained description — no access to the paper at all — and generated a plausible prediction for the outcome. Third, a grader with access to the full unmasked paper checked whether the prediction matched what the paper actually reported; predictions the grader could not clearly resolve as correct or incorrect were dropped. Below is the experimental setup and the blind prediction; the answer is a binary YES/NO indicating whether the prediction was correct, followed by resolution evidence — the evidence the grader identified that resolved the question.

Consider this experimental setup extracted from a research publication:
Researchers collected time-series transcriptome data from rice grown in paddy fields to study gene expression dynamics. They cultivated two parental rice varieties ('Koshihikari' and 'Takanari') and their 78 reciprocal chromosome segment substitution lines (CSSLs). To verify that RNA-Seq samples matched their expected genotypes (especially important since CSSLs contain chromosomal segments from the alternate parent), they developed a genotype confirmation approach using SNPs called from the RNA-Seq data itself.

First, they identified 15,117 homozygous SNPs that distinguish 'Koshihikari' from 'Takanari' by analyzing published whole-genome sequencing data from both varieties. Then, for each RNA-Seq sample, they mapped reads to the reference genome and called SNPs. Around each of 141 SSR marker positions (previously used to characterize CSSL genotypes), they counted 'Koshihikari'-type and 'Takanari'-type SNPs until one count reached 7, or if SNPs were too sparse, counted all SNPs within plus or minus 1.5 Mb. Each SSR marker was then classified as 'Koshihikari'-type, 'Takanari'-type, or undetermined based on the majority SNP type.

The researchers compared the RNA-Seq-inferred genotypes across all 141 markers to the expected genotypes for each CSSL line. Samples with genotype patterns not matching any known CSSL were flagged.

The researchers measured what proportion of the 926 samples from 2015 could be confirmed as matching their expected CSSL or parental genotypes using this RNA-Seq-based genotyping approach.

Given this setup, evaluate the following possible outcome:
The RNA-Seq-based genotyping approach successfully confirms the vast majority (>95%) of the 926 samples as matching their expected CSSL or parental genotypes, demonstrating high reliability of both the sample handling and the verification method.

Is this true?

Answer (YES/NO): NO